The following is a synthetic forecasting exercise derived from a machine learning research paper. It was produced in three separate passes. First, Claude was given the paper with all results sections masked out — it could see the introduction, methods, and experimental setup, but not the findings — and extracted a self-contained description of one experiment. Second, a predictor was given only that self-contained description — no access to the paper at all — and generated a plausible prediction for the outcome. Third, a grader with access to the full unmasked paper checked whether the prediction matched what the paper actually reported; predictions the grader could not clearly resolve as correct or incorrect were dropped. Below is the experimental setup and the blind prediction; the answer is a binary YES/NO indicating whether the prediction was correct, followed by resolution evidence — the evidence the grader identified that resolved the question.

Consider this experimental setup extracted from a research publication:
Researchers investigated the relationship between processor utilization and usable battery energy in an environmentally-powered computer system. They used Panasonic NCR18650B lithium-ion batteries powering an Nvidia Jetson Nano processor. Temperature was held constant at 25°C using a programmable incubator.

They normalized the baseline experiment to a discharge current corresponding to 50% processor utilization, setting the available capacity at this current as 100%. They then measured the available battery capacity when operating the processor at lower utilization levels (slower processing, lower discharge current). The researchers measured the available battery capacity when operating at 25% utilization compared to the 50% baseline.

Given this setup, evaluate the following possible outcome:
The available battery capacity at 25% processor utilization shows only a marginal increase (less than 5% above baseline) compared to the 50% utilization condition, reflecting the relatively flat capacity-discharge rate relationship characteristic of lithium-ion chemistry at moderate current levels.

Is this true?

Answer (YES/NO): NO